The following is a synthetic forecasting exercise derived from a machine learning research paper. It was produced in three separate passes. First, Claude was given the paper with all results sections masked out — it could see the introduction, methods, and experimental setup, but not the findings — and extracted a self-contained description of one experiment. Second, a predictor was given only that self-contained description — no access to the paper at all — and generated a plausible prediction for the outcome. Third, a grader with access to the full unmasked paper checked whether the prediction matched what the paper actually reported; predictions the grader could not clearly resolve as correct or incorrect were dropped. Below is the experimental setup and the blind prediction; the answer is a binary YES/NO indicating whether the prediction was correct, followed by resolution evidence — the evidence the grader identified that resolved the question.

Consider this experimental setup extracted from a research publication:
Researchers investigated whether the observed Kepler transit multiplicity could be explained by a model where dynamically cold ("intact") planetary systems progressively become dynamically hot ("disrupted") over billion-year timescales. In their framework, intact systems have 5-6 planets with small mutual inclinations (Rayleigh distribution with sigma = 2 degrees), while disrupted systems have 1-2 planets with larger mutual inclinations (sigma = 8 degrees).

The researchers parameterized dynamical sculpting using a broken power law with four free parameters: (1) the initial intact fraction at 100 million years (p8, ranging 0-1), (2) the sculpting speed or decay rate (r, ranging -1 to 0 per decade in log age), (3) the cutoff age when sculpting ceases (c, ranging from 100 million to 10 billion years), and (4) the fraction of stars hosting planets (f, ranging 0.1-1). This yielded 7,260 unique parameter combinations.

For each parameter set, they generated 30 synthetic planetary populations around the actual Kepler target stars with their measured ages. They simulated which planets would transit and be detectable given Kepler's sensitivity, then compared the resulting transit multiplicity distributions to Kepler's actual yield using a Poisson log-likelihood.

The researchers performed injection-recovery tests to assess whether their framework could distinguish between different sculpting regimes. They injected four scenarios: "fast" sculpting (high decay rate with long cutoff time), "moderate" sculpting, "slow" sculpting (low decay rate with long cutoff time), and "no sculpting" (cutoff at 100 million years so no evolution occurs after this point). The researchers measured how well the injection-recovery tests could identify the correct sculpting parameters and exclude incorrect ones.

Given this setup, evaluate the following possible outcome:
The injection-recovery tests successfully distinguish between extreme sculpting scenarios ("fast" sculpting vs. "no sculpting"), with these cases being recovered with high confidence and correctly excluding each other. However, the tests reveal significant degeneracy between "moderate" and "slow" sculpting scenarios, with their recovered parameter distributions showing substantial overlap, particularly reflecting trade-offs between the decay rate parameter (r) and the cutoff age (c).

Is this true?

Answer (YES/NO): NO